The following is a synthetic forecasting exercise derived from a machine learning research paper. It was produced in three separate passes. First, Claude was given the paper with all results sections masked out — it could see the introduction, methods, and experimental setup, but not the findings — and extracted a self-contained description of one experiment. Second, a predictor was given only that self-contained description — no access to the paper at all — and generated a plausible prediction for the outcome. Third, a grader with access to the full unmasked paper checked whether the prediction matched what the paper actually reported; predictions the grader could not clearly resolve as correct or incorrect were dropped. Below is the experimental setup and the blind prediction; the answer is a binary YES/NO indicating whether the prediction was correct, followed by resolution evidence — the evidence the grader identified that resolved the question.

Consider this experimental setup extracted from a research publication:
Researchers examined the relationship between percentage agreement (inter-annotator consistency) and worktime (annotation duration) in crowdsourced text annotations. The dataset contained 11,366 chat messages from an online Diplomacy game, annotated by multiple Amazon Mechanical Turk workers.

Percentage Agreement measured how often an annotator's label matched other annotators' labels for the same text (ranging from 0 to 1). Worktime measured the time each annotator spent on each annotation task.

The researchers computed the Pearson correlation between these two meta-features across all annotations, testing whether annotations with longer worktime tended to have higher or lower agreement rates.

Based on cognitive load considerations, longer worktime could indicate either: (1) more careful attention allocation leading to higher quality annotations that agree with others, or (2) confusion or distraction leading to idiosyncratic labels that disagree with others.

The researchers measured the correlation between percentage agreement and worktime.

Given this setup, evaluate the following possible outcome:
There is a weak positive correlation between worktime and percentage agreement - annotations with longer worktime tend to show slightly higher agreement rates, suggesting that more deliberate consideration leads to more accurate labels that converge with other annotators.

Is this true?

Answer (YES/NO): YES